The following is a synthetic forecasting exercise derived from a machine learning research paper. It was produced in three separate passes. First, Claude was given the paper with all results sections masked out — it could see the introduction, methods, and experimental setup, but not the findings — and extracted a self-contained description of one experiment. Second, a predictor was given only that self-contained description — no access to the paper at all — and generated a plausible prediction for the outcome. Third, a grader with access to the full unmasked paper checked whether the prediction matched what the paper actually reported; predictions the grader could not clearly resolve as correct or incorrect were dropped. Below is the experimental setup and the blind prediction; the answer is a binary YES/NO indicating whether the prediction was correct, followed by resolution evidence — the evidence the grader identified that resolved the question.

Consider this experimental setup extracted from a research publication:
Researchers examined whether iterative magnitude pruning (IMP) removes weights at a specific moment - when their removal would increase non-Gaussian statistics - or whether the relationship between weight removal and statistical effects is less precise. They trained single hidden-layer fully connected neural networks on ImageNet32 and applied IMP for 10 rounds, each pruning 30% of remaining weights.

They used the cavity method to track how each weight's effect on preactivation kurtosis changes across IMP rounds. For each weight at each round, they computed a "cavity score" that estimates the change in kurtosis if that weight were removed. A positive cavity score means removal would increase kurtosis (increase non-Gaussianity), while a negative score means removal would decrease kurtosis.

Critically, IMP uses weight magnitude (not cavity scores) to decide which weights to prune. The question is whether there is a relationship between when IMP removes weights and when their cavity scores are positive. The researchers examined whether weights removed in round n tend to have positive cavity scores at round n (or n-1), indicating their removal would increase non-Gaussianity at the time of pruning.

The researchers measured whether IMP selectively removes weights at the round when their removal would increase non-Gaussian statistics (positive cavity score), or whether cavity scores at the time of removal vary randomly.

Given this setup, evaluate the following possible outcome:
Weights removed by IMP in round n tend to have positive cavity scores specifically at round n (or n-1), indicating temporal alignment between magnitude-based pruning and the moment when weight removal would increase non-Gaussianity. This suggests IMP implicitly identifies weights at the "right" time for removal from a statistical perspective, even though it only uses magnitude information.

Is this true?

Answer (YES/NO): YES